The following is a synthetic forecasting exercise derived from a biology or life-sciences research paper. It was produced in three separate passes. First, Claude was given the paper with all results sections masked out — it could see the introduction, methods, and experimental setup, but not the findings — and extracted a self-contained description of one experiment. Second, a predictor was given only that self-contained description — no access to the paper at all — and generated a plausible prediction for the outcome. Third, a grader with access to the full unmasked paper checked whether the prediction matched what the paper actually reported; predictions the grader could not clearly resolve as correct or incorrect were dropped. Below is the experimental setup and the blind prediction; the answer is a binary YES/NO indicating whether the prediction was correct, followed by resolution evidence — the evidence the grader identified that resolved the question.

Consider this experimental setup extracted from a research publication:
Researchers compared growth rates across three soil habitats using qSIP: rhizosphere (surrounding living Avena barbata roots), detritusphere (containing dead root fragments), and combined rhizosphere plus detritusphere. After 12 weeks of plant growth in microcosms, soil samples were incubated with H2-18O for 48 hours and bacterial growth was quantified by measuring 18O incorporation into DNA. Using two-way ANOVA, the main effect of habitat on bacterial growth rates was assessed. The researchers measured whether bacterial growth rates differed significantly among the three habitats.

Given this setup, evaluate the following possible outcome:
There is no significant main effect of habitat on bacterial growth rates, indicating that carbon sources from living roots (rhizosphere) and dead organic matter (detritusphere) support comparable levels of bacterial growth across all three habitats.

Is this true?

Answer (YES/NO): NO